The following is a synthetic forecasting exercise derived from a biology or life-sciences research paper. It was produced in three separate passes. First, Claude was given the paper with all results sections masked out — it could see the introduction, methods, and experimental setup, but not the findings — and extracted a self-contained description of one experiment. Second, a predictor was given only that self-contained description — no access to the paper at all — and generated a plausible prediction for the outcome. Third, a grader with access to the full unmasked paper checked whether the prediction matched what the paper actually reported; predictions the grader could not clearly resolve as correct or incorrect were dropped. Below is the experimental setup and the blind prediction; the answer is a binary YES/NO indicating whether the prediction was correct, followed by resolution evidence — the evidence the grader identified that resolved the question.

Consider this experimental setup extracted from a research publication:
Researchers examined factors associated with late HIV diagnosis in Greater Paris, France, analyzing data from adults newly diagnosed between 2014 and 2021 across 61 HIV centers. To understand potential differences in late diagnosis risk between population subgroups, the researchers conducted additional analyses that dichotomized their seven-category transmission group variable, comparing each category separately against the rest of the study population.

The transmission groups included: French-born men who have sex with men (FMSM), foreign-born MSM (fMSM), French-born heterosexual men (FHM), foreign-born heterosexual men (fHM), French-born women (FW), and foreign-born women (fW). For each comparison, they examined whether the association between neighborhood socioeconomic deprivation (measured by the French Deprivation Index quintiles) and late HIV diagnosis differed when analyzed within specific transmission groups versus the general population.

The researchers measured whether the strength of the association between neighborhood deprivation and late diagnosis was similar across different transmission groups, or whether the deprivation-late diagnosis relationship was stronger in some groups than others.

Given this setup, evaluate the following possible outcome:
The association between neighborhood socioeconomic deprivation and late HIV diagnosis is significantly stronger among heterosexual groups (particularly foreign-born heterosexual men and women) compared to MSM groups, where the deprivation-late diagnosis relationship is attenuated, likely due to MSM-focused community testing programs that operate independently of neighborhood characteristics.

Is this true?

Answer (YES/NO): NO